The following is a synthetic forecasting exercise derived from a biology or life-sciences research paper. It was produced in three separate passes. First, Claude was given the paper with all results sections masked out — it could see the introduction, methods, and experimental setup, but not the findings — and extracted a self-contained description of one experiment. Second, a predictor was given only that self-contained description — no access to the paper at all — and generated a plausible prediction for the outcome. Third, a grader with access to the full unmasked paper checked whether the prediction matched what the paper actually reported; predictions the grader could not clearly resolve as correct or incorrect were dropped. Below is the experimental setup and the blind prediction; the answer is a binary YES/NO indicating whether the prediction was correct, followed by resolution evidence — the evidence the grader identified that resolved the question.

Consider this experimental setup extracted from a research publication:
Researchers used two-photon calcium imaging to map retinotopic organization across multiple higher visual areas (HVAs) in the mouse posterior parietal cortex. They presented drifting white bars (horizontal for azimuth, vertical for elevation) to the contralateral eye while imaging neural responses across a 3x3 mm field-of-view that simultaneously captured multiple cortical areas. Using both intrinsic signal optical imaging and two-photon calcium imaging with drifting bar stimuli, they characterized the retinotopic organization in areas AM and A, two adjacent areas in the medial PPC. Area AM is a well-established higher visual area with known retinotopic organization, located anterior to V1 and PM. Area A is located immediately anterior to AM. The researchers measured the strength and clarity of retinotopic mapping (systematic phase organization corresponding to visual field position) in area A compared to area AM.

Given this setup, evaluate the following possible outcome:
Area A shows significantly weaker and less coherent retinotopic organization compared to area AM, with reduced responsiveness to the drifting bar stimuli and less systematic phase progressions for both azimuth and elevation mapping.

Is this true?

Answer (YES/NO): YES